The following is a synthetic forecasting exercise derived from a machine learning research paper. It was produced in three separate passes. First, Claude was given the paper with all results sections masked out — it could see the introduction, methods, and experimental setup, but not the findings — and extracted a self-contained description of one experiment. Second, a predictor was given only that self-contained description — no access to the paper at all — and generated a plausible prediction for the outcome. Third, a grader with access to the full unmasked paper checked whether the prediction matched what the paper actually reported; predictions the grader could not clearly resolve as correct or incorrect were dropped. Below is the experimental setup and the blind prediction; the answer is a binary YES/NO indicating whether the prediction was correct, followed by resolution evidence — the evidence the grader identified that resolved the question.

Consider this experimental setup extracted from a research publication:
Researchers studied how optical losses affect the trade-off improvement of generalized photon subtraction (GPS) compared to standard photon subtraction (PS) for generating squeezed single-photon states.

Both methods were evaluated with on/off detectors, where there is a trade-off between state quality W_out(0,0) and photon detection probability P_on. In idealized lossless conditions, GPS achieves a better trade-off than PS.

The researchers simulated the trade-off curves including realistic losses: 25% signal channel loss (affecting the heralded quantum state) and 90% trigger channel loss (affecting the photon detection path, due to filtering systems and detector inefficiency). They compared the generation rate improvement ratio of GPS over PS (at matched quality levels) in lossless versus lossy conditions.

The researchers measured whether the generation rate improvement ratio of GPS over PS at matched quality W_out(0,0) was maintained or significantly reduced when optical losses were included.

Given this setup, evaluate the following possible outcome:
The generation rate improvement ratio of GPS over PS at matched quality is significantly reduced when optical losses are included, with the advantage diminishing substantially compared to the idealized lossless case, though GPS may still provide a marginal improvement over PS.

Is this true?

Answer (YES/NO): NO